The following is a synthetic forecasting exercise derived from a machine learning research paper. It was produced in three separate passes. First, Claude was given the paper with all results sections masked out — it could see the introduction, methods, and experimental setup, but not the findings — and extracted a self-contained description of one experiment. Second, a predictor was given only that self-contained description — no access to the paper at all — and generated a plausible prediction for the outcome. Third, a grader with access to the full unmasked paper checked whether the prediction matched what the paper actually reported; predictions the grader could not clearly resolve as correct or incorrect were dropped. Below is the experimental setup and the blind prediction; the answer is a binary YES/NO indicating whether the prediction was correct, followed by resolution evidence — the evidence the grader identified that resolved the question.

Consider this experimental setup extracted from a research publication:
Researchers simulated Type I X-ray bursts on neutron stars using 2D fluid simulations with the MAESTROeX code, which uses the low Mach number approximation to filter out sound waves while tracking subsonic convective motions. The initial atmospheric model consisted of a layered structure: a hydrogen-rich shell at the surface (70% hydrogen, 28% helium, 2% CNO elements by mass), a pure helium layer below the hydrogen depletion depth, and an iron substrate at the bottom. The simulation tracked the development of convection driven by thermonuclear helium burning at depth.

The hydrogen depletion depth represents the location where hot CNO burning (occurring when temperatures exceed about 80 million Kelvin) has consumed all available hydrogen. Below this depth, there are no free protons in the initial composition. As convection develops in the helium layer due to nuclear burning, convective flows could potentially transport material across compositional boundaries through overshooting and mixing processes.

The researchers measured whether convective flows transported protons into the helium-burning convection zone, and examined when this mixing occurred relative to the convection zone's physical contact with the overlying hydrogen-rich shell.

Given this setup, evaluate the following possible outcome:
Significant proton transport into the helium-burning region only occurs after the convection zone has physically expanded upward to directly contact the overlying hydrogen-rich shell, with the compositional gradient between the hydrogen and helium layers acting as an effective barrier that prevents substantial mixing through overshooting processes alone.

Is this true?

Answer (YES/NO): NO